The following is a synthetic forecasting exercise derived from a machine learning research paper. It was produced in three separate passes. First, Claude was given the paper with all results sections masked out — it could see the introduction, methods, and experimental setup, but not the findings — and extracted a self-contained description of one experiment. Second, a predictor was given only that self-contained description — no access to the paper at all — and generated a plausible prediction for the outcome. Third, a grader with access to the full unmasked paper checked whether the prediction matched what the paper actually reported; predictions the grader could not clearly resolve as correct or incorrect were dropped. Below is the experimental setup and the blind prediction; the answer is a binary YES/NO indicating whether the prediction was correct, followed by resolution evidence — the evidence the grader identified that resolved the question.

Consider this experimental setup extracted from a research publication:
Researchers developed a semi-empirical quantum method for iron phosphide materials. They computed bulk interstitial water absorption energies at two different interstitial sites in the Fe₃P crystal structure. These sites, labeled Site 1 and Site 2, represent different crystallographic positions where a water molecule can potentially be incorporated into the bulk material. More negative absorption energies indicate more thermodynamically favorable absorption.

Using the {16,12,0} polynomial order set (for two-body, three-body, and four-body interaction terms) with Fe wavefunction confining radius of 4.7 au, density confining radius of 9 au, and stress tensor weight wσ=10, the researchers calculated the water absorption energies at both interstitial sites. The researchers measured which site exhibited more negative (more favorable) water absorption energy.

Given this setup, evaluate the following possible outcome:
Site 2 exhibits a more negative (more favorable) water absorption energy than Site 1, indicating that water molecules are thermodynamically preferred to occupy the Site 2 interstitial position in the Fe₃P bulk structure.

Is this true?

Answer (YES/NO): NO